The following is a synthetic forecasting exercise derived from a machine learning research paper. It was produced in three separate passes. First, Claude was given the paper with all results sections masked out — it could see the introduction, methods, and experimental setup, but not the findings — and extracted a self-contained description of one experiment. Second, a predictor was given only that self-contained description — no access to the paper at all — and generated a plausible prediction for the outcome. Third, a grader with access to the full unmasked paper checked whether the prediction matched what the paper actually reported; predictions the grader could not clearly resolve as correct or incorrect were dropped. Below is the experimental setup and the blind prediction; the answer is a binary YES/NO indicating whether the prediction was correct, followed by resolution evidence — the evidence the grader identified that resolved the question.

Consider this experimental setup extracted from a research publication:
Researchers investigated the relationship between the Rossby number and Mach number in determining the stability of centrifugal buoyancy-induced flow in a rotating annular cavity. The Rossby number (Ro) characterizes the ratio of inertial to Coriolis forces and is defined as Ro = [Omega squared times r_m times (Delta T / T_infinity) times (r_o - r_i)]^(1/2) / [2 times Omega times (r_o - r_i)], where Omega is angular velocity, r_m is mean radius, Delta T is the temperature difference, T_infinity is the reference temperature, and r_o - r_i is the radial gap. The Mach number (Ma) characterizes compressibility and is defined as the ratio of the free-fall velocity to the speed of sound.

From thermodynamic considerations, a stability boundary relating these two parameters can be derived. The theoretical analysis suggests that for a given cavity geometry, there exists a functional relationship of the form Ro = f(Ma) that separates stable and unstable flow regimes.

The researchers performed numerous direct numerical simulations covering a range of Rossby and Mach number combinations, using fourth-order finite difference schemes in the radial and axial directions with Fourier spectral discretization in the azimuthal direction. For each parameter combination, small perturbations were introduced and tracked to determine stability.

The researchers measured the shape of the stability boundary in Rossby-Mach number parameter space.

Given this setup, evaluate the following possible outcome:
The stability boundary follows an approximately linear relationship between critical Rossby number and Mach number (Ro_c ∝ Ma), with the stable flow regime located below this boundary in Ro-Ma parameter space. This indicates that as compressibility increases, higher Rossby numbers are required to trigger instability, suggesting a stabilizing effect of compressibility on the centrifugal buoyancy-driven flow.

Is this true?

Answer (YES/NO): NO